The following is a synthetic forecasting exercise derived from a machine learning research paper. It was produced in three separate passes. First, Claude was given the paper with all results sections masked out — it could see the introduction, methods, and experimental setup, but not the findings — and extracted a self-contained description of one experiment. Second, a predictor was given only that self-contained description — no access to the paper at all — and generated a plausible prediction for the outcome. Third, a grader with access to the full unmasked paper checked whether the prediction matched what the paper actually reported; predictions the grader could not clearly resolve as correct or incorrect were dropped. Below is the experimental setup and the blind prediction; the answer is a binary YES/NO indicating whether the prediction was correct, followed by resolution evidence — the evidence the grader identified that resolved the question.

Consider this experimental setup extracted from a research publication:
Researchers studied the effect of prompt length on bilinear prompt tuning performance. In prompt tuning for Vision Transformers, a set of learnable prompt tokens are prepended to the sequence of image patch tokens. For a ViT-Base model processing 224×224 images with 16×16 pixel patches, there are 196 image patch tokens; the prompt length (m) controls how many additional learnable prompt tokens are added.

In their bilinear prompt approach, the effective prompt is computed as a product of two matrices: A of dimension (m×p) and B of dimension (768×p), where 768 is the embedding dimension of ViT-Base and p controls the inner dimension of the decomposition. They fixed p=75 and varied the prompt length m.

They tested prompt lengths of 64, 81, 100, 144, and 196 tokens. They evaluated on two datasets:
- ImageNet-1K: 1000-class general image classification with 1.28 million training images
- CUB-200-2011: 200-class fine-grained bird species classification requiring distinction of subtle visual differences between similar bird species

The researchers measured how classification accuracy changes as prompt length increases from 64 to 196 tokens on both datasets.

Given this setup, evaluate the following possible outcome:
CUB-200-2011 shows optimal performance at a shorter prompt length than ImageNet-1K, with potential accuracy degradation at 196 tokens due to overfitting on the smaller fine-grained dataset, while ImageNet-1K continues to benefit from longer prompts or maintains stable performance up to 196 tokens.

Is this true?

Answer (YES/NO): NO